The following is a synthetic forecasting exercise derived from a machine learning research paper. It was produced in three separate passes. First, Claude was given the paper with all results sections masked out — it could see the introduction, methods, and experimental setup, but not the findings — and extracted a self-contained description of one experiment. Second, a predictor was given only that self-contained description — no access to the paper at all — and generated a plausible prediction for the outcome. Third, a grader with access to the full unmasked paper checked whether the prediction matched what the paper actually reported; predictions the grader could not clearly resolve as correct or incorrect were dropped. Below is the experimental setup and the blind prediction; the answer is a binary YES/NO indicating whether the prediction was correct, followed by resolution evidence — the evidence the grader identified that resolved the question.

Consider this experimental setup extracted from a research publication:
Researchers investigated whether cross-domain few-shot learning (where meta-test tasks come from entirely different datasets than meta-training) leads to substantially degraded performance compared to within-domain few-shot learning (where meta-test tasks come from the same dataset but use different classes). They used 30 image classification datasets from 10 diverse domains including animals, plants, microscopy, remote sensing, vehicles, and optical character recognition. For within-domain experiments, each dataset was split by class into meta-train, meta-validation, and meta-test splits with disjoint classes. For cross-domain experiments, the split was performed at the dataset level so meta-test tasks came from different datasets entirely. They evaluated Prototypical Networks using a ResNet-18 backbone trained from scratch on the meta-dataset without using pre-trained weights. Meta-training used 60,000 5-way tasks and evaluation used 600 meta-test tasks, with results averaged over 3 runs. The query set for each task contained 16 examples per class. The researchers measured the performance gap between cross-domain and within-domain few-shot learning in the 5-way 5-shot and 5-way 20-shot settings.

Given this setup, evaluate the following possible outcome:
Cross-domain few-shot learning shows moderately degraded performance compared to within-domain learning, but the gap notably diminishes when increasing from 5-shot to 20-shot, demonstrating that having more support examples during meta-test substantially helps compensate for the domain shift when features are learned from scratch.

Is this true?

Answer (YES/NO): NO